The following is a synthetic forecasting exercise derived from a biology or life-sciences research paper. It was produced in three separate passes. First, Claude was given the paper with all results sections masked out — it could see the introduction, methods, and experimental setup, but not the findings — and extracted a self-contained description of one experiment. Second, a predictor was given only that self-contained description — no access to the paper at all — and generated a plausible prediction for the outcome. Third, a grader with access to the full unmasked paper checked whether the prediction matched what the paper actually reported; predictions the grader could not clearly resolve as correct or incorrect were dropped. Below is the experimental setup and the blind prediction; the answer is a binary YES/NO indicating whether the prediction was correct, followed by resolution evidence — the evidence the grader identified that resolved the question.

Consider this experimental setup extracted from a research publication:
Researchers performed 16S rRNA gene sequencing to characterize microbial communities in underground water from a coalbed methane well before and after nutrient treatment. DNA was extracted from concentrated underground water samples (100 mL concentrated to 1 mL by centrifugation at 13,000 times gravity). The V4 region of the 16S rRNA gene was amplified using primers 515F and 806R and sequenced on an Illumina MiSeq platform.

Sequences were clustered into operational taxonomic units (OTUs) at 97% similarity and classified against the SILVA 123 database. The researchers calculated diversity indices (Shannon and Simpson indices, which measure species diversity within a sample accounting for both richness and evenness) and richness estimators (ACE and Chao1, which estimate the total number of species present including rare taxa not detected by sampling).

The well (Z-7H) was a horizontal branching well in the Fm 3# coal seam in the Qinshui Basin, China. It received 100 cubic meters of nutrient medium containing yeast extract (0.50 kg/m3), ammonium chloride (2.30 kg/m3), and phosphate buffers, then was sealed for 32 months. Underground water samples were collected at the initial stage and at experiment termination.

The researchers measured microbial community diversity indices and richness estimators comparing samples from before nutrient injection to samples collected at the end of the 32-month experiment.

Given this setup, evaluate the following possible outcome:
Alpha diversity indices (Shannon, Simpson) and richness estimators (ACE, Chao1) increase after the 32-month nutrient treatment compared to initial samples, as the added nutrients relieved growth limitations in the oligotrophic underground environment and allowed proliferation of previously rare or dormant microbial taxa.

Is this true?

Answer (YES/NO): NO